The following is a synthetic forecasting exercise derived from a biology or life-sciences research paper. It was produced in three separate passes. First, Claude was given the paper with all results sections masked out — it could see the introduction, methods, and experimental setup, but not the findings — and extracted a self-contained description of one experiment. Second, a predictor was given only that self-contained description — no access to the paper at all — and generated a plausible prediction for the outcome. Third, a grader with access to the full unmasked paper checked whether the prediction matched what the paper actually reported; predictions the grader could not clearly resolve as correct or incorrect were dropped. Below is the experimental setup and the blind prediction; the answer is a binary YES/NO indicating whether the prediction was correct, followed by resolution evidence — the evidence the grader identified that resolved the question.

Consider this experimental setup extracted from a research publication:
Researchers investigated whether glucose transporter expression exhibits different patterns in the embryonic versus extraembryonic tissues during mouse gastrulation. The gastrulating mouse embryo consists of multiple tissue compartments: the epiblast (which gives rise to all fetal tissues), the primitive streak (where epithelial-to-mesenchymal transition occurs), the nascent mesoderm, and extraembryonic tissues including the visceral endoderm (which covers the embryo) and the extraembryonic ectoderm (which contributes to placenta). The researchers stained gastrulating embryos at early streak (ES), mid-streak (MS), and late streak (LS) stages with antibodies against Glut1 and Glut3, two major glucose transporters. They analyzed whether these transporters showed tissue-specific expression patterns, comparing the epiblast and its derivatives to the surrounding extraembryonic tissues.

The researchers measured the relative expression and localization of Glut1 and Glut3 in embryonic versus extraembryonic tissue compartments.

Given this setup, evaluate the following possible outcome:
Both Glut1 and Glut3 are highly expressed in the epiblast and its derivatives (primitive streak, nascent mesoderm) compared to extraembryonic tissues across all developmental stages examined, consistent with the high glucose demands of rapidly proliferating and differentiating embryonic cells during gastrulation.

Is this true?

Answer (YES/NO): NO